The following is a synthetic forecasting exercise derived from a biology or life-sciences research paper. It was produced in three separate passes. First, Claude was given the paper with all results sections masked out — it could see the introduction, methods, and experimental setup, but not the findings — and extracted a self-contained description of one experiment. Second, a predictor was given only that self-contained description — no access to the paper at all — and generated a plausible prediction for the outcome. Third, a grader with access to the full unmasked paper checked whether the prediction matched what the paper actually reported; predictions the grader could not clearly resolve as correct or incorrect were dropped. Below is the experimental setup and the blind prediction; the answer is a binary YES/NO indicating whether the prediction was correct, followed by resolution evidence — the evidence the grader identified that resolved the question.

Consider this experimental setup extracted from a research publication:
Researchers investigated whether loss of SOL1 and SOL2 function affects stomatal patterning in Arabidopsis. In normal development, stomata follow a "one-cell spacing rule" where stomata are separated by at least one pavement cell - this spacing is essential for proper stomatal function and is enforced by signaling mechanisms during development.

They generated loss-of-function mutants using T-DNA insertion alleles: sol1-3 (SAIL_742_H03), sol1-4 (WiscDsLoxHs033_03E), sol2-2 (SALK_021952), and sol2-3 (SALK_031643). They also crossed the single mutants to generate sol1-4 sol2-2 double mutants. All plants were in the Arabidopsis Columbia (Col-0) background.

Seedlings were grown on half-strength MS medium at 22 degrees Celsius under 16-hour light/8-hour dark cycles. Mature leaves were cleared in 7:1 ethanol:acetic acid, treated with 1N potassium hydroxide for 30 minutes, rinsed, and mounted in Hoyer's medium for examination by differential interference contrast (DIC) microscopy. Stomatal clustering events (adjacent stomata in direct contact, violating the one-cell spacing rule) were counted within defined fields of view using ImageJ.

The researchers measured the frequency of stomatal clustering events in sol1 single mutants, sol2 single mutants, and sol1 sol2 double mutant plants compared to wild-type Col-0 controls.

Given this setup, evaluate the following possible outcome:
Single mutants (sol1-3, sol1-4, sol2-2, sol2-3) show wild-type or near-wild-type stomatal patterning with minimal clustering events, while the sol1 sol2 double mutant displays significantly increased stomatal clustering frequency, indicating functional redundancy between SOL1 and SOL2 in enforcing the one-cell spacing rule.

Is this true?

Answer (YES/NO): YES